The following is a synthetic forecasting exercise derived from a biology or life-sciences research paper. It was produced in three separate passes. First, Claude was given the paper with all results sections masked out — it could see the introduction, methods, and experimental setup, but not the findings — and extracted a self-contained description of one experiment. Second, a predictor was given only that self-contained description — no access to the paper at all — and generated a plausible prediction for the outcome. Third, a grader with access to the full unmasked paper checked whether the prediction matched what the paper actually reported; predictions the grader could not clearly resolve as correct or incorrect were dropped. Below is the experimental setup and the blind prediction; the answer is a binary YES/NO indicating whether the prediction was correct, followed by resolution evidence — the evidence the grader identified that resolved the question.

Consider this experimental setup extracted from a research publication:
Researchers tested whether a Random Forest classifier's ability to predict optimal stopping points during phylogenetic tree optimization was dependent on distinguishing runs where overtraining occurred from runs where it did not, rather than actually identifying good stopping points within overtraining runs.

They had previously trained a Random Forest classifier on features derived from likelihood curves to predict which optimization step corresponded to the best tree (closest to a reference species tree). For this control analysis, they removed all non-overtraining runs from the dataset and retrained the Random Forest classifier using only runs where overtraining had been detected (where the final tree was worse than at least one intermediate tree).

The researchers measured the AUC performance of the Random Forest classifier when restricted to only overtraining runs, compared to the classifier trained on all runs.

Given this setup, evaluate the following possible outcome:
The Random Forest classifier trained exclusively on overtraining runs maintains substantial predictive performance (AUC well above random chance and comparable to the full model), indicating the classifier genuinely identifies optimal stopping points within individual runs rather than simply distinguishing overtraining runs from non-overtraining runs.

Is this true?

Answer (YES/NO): YES